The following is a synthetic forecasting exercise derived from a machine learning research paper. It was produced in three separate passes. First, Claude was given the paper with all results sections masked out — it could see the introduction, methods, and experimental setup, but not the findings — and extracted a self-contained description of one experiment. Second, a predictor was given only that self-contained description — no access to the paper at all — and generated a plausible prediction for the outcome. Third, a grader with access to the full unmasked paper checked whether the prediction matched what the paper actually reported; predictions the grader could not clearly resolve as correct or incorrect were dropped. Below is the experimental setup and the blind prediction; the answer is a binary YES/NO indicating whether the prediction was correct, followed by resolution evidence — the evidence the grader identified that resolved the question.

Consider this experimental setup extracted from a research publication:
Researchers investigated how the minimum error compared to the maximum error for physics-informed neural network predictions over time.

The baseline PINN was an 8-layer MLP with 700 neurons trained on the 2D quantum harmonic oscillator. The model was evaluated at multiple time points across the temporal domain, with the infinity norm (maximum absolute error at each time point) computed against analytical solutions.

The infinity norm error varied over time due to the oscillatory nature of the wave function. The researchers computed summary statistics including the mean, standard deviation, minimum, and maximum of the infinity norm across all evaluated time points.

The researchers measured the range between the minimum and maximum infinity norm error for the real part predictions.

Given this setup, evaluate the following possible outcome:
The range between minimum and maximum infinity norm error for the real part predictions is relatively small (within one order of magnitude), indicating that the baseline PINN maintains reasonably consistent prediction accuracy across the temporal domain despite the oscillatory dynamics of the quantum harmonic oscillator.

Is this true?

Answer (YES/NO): YES